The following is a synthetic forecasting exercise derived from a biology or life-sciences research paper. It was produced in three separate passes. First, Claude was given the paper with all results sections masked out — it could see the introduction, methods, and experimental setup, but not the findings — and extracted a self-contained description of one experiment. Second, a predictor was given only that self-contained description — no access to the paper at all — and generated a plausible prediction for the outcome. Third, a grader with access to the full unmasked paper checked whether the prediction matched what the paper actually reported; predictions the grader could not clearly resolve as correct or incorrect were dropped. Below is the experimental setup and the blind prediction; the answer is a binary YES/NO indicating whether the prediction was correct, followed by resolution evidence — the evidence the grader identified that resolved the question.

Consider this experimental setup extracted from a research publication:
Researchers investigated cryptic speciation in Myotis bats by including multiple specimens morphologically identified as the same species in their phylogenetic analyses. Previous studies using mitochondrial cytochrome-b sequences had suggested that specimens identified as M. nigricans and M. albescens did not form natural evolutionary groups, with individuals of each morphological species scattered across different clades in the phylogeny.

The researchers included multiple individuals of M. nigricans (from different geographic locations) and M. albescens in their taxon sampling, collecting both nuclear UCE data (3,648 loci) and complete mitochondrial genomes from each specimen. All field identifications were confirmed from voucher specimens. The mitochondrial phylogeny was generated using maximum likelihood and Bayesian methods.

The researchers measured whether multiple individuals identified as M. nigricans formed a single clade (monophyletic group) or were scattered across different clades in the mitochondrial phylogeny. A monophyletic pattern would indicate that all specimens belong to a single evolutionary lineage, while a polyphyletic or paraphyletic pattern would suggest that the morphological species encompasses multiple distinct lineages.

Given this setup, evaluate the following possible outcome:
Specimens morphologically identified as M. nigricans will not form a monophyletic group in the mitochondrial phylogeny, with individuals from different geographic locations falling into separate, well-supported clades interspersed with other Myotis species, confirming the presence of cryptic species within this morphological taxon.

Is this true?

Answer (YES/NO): NO